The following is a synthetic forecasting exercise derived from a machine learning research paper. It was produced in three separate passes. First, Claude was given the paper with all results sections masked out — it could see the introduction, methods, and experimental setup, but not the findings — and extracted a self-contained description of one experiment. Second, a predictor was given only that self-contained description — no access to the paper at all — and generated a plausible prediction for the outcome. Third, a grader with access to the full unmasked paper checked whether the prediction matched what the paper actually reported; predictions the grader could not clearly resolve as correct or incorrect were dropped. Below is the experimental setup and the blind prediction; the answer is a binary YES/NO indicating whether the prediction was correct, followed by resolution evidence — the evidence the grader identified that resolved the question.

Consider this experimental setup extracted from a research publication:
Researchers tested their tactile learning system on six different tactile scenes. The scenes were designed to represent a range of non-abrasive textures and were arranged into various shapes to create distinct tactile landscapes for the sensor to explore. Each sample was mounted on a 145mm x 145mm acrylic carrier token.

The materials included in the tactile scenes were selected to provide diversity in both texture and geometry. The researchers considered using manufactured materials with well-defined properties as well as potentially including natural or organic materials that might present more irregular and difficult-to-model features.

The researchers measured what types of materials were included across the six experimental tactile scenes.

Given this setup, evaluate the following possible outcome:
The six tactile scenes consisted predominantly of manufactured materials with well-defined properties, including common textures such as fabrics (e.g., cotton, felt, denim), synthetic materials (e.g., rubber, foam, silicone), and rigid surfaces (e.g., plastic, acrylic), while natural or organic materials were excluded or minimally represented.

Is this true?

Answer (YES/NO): NO